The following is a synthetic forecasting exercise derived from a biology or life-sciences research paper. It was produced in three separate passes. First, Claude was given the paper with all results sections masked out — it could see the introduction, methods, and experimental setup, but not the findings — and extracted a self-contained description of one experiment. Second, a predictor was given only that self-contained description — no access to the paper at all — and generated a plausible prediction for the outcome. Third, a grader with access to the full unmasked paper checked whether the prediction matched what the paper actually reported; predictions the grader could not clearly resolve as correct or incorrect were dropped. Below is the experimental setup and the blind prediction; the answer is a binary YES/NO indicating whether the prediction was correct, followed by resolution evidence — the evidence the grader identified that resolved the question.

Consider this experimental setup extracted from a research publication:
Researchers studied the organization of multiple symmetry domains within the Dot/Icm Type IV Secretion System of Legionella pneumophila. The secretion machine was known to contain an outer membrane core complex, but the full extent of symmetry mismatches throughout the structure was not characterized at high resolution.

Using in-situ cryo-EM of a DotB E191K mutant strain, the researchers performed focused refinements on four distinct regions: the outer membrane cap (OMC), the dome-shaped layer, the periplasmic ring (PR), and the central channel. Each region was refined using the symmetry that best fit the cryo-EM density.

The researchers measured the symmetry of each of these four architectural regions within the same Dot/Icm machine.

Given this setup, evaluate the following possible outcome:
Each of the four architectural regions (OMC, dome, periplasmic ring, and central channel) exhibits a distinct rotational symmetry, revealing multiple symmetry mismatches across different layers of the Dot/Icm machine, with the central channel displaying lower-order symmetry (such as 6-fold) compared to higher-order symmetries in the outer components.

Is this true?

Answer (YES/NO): YES